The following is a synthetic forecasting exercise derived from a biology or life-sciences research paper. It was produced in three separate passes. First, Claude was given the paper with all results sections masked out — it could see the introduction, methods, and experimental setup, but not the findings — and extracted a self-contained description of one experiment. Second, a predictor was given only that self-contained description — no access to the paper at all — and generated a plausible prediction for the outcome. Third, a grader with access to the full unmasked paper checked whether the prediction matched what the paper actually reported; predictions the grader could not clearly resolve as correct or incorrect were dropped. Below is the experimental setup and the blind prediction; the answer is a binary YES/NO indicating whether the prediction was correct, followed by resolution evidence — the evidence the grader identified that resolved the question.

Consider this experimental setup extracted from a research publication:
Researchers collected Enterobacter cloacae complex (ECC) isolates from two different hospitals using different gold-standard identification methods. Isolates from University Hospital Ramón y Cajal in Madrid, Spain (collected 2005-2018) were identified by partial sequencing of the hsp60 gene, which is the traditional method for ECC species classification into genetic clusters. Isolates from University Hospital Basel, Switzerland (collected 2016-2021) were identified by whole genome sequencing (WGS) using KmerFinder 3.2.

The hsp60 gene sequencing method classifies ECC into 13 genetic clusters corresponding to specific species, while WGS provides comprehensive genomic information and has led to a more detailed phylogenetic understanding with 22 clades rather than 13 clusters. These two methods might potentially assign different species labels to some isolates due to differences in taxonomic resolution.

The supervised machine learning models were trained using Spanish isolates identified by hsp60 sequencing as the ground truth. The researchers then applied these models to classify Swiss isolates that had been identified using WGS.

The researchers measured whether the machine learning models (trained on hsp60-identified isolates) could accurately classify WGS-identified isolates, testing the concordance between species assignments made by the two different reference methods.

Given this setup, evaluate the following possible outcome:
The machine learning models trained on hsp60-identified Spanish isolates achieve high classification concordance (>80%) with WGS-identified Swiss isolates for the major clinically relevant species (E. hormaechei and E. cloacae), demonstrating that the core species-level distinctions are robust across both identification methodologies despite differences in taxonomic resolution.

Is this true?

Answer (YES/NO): NO